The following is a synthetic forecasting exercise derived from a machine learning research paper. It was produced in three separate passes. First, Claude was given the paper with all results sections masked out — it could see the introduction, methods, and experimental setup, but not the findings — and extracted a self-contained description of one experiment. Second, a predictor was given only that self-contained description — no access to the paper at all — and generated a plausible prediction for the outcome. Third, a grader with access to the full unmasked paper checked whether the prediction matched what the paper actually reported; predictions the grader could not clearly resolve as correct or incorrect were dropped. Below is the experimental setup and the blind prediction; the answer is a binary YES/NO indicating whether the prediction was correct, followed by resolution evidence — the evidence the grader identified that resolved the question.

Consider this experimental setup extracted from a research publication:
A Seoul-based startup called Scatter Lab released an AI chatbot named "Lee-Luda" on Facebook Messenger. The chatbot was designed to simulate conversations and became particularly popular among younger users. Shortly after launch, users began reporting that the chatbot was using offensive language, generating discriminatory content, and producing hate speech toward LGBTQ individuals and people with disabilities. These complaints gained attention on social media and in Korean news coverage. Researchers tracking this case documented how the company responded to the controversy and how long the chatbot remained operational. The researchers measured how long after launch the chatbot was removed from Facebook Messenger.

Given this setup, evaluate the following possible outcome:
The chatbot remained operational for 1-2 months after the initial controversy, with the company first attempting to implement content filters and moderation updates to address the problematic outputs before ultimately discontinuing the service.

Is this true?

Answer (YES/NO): NO